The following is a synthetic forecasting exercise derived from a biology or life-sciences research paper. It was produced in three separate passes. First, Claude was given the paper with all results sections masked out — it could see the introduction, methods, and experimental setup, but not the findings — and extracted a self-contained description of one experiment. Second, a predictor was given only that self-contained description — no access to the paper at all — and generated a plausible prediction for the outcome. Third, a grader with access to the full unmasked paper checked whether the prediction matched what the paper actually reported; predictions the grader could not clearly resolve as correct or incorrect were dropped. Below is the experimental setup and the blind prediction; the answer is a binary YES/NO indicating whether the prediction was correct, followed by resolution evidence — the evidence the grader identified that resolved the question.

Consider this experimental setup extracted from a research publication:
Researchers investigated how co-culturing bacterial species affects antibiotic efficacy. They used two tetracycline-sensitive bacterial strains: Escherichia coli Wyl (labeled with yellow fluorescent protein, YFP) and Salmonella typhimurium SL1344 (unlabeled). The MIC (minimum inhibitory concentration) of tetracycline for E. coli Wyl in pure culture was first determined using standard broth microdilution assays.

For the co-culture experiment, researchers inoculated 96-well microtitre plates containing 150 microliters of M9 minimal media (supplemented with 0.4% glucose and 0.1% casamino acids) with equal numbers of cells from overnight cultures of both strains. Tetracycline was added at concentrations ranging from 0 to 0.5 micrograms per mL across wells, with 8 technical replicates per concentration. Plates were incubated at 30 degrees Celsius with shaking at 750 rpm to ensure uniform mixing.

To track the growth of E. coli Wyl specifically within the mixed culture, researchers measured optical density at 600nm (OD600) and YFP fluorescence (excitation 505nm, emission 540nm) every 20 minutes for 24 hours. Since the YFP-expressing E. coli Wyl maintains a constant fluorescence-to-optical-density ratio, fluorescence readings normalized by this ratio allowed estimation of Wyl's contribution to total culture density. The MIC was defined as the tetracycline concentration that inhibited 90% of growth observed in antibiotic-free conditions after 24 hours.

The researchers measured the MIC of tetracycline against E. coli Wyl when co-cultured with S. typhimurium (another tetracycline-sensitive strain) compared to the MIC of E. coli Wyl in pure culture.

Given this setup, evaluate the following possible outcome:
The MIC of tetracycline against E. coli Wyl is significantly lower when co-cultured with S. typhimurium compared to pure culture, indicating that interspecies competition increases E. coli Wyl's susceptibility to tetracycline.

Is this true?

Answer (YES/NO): NO